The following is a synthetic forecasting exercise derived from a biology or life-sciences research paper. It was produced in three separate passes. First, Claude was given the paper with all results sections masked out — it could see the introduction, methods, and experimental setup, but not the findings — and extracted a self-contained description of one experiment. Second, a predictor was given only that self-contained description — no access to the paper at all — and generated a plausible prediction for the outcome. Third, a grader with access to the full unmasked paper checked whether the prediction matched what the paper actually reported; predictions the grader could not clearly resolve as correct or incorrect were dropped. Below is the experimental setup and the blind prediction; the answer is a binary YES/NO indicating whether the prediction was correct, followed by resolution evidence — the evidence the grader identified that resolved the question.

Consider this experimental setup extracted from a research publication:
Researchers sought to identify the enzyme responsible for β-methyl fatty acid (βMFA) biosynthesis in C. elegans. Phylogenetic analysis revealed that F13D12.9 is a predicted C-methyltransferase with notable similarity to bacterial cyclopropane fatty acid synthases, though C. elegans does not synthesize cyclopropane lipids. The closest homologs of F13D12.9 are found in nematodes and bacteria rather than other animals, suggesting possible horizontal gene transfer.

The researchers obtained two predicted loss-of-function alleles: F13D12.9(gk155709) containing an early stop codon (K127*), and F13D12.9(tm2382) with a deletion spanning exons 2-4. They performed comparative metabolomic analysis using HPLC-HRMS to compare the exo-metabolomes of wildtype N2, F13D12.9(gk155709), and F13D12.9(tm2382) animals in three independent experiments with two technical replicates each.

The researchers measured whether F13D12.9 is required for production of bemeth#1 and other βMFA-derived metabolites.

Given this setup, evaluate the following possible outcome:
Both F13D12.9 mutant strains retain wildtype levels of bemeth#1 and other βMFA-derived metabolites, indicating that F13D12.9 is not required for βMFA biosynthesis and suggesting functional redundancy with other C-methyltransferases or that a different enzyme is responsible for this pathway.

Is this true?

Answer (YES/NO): NO